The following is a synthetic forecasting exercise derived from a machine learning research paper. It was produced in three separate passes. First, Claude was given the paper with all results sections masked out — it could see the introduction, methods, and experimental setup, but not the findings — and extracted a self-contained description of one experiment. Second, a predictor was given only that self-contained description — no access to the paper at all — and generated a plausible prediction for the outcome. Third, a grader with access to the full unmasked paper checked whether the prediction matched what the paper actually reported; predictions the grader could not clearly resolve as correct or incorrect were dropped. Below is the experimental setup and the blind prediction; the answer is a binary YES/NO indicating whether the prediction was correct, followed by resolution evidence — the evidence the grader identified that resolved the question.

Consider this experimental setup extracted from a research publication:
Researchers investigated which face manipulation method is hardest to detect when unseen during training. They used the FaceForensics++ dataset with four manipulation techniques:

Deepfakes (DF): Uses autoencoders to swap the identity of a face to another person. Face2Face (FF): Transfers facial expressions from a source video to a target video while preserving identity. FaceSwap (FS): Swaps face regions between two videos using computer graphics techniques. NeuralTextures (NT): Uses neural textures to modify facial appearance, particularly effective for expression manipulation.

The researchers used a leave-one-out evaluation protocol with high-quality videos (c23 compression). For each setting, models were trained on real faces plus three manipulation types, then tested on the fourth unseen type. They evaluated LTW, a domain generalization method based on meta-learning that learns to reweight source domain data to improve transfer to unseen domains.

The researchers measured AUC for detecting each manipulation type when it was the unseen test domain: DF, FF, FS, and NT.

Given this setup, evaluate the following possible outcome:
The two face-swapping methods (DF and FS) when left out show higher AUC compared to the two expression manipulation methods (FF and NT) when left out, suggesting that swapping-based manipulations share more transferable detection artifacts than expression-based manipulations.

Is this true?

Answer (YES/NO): NO